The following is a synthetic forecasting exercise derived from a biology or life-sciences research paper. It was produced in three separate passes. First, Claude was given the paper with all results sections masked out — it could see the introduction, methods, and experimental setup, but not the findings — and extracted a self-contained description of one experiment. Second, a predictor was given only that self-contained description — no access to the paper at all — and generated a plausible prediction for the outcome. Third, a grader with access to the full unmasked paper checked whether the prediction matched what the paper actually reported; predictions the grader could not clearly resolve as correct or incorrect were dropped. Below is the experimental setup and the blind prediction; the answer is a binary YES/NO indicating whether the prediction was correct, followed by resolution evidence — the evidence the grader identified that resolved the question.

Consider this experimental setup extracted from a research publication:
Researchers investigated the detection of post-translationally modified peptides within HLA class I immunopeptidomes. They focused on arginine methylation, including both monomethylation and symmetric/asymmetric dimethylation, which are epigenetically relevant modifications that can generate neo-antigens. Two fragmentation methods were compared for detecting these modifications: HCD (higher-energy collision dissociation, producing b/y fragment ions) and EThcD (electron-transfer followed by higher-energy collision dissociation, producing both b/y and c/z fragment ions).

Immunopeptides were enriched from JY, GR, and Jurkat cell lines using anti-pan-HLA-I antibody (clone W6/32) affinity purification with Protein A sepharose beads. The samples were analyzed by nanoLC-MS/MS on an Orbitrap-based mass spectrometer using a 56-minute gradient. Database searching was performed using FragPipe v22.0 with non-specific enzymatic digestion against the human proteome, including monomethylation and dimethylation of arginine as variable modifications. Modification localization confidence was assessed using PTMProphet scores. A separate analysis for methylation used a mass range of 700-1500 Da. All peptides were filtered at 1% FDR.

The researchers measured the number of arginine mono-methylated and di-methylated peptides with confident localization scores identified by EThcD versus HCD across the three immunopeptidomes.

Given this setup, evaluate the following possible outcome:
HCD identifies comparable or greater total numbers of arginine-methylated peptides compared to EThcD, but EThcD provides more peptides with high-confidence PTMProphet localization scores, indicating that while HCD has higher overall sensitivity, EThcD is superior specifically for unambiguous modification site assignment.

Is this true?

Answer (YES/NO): NO